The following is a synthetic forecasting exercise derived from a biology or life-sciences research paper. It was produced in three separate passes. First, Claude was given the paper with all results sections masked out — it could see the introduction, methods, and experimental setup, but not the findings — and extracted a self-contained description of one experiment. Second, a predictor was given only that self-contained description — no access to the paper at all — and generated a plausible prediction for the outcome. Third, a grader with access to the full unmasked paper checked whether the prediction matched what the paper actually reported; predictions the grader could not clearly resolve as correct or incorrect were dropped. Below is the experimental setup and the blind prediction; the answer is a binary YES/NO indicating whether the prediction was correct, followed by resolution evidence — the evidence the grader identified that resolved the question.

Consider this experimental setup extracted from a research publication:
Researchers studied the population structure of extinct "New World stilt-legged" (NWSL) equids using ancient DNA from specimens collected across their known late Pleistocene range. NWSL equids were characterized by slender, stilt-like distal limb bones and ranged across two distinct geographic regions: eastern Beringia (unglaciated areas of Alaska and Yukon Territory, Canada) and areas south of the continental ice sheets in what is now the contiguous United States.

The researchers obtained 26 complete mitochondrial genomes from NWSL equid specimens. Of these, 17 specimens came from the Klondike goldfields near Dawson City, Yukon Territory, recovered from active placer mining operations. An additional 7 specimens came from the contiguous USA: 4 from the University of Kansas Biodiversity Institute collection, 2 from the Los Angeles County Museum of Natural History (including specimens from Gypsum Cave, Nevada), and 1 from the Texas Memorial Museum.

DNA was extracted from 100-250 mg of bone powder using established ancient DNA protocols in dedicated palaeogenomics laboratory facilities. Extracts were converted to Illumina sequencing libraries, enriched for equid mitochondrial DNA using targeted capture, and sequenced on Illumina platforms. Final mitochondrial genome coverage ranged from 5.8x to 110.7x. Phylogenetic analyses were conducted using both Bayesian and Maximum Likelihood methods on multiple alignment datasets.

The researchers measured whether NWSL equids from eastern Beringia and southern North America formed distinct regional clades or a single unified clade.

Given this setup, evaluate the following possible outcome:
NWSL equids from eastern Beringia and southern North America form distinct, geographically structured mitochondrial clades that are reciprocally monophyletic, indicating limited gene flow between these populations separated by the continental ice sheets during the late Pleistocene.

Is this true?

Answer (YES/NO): NO